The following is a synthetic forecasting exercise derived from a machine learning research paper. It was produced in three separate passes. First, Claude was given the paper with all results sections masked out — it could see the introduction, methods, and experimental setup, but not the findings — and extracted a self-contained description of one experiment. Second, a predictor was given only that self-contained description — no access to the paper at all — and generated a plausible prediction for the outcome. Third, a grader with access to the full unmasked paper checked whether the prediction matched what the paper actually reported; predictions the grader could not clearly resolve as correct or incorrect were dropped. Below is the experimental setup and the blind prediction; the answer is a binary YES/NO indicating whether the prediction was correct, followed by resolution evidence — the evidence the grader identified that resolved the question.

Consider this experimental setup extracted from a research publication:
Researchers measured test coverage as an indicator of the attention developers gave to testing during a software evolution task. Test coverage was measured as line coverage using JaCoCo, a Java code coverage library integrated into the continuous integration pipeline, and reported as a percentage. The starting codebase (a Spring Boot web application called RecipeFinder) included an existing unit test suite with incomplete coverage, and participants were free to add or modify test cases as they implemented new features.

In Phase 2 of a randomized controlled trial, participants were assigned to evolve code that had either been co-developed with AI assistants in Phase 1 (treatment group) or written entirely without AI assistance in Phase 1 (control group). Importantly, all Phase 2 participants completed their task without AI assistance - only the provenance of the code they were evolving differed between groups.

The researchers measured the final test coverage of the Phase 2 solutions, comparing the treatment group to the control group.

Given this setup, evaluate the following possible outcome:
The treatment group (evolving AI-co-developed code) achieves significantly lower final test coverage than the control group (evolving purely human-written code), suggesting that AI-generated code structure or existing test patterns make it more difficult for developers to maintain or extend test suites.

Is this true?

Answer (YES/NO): NO